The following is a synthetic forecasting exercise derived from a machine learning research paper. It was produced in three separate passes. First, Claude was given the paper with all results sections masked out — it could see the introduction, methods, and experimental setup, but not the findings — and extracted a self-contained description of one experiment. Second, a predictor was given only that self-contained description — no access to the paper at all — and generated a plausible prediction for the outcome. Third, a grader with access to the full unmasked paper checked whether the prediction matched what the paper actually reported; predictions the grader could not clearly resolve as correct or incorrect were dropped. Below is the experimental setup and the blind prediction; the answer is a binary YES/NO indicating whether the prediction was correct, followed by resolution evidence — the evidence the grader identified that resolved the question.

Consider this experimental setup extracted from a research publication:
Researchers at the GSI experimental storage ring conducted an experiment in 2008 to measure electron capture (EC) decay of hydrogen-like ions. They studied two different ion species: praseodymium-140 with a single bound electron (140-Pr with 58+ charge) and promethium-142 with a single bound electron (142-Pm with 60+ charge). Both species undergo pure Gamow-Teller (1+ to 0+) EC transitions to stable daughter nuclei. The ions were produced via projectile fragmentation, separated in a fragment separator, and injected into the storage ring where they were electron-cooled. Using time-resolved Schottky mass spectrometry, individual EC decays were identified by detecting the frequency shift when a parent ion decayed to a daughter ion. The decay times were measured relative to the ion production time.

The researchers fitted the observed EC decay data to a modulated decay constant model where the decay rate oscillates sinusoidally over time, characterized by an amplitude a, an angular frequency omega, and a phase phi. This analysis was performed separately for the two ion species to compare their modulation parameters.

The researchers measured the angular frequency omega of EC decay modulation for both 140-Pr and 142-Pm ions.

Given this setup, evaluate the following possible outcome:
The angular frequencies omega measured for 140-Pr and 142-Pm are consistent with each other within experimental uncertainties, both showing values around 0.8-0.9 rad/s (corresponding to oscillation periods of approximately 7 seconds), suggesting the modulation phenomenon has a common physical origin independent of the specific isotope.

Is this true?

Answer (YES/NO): YES